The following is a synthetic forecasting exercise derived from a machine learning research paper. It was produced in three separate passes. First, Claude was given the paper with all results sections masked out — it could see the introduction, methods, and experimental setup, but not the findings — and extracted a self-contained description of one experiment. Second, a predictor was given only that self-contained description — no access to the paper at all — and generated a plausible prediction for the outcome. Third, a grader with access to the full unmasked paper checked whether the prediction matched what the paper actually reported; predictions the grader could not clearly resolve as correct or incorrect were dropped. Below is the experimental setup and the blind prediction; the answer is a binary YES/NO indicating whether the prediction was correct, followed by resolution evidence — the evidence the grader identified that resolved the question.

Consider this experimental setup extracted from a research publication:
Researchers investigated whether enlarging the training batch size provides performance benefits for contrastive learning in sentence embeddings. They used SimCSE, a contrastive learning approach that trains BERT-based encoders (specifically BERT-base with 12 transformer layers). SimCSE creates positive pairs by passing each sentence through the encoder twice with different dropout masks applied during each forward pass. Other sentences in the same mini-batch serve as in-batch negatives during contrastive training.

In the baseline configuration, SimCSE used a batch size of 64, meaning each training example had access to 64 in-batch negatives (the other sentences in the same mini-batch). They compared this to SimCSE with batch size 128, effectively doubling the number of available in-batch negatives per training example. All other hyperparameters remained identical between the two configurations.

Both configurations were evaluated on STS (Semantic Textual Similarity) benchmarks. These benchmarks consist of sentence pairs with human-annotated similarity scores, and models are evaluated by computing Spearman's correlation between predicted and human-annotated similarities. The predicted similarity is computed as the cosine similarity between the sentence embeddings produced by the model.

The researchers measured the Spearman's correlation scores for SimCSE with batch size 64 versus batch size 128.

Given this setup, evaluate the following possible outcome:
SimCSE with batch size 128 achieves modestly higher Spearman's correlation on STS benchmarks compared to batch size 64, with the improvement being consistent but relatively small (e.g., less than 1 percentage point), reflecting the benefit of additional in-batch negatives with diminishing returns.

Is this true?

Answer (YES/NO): NO